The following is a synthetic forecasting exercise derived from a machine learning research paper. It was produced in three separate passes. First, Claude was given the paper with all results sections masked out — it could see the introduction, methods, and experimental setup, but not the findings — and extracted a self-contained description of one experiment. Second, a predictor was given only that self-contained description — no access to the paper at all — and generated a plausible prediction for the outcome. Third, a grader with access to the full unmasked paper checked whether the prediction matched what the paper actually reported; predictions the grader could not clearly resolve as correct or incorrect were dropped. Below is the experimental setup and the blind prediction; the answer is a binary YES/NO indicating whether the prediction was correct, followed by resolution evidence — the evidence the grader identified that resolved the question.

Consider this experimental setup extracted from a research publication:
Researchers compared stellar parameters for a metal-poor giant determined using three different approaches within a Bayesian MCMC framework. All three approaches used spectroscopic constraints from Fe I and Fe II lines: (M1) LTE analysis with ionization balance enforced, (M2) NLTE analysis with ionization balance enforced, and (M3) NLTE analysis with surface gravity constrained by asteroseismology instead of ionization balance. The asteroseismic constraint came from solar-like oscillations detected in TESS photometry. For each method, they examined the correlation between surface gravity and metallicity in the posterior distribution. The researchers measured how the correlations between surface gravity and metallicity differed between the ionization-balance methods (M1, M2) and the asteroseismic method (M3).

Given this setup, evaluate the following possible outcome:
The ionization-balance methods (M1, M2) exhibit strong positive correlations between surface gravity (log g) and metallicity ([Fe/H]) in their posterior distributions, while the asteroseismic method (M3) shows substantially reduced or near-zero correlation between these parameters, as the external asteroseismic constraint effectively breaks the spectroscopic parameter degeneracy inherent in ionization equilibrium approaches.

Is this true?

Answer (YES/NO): YES